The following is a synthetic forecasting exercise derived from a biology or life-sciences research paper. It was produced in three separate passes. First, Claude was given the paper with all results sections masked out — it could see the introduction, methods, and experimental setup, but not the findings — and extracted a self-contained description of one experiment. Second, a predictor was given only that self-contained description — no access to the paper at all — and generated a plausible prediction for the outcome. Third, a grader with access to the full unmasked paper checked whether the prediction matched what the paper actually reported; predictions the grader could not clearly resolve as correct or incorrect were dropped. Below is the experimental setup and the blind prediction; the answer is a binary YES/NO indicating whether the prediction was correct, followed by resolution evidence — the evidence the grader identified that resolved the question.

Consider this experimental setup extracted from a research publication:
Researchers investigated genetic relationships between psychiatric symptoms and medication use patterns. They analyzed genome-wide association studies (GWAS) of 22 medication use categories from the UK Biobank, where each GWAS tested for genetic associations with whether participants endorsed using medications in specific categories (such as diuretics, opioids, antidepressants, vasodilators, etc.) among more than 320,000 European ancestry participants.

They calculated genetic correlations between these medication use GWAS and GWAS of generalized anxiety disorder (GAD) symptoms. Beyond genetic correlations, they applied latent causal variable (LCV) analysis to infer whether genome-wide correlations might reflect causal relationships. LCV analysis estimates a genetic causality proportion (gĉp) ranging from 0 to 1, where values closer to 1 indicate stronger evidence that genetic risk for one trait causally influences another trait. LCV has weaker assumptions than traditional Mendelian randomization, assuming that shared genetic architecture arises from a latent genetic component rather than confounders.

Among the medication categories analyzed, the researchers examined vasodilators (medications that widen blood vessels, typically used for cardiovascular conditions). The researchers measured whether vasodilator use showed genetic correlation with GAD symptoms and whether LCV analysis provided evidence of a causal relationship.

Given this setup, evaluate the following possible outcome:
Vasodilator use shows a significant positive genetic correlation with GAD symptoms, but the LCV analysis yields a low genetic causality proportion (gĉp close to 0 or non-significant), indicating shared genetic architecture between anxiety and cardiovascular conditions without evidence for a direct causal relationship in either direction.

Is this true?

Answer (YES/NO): NO